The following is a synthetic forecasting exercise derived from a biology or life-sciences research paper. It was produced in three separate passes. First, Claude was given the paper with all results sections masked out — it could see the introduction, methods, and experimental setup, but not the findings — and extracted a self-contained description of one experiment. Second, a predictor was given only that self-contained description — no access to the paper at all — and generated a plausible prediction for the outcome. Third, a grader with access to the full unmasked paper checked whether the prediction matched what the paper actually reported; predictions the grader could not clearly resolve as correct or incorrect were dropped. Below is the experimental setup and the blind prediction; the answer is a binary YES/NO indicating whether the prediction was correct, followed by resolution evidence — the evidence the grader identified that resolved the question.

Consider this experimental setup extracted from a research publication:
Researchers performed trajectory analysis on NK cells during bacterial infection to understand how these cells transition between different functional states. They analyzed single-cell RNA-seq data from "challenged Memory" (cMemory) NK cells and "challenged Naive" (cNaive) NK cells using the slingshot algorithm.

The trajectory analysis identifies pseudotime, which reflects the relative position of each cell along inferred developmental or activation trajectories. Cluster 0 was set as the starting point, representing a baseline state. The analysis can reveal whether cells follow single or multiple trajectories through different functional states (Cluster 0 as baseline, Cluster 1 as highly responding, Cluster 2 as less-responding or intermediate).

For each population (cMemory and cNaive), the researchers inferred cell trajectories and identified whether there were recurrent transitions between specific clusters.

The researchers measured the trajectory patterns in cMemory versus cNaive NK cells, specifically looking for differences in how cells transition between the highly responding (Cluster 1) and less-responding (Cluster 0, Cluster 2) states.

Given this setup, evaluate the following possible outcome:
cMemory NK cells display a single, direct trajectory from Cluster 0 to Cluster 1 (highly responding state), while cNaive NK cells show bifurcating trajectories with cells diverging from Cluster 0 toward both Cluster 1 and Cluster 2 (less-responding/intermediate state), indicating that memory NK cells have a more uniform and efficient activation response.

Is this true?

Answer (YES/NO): NO